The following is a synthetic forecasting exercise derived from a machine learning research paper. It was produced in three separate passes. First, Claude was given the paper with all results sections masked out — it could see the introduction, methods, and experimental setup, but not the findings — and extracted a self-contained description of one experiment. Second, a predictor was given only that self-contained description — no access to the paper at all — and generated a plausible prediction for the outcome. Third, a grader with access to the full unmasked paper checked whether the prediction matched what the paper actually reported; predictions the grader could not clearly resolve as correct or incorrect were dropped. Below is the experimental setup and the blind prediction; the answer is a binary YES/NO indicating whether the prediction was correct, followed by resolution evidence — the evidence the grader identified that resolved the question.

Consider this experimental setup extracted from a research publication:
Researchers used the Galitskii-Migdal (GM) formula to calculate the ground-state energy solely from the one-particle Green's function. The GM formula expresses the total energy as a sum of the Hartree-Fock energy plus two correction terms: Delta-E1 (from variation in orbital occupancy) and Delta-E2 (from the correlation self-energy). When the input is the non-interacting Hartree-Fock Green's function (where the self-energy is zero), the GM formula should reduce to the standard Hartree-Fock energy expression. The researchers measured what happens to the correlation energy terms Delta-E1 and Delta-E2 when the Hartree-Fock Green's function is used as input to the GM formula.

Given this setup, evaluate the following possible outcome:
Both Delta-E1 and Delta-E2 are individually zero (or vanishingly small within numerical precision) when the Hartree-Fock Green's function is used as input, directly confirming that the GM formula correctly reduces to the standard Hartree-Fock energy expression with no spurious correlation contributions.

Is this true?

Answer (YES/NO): YES